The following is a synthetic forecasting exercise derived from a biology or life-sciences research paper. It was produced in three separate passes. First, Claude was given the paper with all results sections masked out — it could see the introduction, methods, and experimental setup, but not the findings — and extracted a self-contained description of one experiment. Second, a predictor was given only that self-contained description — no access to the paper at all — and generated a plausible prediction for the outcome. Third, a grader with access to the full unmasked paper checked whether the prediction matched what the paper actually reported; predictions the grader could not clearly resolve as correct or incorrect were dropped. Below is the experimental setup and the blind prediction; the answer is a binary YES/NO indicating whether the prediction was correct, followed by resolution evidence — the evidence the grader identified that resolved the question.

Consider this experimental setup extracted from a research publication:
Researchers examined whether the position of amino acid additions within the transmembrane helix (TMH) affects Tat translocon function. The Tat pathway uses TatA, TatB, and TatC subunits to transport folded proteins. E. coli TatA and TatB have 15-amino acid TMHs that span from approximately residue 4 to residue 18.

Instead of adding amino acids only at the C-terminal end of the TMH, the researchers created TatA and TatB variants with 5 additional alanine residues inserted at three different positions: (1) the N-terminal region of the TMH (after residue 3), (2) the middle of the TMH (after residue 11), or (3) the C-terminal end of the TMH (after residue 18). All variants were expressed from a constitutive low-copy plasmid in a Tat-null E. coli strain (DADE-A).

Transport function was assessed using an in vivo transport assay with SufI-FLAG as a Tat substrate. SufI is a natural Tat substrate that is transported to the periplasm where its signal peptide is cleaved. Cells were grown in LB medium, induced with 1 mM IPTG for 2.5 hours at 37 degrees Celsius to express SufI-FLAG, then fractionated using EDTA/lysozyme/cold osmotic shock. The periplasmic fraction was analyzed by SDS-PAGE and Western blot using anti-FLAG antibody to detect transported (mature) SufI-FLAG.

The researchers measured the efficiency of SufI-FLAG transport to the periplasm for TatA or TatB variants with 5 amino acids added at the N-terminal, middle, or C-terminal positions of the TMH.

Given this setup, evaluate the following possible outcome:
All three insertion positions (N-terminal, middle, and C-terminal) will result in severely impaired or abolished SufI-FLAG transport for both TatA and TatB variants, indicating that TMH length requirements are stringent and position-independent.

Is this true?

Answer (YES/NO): NO